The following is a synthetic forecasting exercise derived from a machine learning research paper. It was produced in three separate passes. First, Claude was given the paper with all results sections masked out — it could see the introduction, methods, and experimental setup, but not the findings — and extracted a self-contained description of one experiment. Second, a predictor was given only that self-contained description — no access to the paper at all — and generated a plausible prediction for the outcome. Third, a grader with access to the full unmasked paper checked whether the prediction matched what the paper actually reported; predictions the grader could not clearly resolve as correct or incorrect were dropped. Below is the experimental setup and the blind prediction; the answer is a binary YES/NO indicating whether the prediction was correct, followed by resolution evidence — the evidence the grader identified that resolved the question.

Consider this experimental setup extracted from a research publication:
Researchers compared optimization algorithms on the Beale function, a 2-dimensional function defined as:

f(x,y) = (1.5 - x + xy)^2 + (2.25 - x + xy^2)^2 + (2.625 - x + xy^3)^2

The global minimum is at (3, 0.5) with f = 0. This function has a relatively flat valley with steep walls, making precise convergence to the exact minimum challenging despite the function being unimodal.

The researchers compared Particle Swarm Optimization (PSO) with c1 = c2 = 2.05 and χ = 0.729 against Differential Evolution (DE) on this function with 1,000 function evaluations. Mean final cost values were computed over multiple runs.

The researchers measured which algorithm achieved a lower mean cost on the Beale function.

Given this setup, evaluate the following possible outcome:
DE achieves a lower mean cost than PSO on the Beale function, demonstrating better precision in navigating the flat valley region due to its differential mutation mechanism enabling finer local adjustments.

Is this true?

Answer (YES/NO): NO